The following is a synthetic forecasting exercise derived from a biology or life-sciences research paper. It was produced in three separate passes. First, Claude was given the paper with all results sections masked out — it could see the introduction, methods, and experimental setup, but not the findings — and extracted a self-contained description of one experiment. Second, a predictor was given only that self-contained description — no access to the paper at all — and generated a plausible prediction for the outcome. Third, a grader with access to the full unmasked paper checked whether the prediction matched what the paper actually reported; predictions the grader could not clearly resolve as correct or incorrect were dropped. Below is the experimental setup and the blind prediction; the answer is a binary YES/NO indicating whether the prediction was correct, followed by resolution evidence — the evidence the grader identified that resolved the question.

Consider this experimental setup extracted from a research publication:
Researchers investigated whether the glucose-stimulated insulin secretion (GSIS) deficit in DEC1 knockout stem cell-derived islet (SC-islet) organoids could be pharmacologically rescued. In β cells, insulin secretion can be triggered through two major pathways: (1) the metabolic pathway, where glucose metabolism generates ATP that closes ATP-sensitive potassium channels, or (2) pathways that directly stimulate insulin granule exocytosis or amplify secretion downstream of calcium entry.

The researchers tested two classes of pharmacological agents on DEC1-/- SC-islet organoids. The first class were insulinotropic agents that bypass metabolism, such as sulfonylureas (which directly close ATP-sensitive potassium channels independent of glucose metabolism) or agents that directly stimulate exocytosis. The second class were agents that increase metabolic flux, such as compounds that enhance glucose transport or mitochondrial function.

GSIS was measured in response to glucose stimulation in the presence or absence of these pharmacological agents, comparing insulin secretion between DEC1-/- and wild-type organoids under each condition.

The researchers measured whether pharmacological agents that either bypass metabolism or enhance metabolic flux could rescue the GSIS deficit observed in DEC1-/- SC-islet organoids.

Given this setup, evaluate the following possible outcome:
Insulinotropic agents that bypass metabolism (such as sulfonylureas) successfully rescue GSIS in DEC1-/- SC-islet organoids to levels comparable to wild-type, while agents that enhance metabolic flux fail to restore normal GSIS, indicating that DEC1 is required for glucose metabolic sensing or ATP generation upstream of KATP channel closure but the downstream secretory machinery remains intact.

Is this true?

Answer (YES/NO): NO